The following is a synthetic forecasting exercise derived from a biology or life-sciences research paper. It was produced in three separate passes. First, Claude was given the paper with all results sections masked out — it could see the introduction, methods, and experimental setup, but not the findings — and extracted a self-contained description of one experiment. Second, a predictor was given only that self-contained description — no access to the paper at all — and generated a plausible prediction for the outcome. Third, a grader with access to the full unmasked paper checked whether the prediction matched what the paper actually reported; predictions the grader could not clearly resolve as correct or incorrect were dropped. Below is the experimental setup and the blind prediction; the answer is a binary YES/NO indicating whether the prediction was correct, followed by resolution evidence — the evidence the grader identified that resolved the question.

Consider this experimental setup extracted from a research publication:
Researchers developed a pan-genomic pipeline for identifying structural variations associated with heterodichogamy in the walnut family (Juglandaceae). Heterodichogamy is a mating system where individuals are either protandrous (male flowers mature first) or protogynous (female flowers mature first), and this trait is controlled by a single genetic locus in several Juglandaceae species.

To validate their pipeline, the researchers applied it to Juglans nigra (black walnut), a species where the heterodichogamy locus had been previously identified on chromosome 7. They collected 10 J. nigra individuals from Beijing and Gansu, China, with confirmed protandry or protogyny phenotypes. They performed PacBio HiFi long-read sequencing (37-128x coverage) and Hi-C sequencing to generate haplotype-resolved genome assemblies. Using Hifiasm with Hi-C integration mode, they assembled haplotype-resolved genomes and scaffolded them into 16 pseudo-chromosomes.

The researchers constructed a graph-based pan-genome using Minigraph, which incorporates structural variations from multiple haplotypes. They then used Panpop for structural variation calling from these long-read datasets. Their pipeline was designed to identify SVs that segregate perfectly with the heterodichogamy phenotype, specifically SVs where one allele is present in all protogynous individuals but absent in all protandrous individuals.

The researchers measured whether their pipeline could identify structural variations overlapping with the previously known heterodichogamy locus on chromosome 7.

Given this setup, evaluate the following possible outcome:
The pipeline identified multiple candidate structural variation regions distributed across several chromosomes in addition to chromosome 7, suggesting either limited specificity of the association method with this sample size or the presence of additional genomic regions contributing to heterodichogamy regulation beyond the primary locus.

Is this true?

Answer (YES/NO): NO